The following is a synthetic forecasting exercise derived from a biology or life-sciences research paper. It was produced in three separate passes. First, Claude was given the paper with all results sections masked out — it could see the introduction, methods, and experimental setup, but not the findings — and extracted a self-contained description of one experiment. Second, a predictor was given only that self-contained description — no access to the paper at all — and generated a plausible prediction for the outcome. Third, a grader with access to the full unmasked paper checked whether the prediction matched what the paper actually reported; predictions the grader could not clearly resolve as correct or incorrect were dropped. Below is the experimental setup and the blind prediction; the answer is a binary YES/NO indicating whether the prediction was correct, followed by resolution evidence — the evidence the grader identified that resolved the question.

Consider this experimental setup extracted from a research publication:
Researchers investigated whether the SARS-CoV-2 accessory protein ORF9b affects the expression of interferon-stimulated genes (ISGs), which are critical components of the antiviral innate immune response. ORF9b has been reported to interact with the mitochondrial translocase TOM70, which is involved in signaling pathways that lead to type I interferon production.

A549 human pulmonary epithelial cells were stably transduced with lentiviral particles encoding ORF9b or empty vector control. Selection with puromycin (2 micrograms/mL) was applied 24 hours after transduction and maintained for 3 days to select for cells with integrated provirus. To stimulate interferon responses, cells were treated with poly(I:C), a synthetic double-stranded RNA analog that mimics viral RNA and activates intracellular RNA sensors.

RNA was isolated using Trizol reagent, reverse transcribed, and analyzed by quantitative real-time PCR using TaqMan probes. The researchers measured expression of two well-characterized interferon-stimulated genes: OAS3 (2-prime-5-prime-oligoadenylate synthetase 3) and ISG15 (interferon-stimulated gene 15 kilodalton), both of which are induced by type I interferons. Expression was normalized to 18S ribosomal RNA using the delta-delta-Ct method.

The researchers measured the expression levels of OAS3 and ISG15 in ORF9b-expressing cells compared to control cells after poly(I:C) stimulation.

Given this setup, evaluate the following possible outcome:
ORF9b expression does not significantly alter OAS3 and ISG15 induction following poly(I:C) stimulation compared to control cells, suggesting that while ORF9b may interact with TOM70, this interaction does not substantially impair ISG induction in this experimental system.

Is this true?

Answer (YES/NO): YES